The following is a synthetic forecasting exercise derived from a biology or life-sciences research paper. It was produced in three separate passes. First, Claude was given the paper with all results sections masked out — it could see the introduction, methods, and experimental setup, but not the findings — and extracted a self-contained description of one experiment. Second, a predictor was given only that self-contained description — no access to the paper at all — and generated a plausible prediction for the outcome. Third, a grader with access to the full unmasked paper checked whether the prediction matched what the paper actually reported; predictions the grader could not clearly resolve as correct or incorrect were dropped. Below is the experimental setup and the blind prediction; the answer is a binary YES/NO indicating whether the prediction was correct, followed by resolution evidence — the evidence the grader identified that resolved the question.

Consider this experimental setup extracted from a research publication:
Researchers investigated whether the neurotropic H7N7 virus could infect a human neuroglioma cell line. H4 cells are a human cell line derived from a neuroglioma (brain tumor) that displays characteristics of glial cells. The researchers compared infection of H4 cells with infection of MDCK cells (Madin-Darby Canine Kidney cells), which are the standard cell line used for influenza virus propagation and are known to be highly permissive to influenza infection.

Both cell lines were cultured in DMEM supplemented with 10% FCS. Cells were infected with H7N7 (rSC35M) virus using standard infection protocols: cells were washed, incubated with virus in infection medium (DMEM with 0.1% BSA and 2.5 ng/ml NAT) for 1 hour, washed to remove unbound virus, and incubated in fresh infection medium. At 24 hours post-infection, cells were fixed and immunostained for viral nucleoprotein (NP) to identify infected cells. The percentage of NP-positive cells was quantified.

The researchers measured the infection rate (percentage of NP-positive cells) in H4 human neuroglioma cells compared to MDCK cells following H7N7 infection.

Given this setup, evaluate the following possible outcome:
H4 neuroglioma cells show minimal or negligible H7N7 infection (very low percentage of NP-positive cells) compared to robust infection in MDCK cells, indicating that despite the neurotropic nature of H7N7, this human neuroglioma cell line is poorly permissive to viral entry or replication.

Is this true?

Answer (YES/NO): NO